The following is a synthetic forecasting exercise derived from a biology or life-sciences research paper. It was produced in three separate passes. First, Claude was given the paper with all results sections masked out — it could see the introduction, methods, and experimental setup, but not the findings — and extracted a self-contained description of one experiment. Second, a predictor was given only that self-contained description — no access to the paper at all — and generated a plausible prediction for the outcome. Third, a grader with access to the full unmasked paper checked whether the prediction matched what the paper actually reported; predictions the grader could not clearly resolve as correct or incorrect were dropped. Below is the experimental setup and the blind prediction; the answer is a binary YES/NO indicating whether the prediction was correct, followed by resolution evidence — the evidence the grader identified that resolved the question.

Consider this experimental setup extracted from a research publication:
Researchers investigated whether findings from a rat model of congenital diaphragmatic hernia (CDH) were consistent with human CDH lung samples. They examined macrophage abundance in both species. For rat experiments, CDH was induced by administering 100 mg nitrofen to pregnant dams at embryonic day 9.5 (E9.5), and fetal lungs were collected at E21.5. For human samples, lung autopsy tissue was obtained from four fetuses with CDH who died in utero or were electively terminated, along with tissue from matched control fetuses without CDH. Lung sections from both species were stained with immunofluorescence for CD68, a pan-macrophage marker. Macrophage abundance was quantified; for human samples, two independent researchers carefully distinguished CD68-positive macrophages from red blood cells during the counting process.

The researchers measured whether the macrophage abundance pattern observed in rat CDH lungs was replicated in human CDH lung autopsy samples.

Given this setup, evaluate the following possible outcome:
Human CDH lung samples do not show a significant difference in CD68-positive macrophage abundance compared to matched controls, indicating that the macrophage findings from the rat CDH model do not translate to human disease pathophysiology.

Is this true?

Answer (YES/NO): NO